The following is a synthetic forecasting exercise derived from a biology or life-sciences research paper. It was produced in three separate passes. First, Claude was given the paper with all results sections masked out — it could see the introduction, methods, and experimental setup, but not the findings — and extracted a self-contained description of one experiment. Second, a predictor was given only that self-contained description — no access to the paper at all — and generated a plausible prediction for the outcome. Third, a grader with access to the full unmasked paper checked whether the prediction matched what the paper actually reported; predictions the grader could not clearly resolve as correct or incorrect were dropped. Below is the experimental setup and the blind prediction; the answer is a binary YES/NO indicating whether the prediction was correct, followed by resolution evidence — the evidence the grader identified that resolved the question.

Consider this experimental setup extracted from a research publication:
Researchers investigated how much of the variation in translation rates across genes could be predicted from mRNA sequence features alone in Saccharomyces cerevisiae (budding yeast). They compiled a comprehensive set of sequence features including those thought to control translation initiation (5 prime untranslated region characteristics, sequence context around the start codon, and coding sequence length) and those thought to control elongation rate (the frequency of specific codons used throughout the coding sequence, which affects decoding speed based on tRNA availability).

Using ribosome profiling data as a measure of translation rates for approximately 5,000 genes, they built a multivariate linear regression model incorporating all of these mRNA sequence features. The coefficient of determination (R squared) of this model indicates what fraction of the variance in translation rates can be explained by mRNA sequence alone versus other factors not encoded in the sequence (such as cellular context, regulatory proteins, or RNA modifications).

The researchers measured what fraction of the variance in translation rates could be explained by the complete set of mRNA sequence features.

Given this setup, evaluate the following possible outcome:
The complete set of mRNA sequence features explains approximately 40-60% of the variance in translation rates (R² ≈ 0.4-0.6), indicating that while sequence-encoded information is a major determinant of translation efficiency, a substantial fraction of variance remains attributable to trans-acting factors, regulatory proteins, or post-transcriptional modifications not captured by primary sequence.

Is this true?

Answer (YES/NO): NO